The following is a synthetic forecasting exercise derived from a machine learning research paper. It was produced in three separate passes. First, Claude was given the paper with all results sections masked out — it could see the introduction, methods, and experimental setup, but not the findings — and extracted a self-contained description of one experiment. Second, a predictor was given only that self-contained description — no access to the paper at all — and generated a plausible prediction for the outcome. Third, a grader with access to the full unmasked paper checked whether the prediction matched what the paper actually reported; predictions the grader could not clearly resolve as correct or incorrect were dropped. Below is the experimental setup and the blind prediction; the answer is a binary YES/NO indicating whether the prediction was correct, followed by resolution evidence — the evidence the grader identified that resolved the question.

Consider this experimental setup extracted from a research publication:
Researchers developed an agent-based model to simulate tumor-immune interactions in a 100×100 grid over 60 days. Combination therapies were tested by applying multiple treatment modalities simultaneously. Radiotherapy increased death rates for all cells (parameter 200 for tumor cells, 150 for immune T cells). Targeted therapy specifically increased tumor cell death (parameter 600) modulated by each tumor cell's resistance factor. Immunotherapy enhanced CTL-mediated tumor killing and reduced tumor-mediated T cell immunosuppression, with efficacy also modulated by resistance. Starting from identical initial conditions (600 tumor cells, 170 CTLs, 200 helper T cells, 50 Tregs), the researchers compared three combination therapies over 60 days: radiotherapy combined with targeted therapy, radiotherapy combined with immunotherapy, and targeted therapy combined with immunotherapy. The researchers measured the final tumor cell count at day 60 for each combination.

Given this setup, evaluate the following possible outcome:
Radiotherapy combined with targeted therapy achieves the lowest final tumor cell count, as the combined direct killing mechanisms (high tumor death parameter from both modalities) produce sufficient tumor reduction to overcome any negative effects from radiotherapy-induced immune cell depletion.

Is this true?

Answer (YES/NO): YES